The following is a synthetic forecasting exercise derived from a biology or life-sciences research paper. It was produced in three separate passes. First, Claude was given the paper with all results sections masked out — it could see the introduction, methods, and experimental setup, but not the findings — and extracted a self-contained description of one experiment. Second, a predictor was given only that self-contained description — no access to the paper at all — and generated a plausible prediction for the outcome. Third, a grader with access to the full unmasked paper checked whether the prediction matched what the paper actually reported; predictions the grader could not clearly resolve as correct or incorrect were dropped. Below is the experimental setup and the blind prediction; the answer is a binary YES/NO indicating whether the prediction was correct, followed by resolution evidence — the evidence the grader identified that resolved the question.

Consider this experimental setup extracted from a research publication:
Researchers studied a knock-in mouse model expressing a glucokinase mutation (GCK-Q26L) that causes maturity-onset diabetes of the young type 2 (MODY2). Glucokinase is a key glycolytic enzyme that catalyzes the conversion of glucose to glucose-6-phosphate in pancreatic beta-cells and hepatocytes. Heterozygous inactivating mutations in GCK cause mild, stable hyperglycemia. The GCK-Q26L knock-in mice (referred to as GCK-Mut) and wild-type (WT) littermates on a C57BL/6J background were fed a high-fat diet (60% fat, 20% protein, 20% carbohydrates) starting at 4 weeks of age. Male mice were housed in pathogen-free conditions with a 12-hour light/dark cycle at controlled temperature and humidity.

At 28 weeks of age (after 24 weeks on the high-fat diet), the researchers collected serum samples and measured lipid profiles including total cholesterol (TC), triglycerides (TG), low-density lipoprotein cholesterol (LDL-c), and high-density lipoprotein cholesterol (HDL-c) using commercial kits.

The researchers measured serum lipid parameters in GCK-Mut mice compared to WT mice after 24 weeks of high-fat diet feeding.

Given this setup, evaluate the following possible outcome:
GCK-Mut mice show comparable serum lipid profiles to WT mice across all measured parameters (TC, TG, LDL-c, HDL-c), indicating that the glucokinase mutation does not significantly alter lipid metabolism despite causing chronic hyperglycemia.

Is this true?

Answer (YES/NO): NO